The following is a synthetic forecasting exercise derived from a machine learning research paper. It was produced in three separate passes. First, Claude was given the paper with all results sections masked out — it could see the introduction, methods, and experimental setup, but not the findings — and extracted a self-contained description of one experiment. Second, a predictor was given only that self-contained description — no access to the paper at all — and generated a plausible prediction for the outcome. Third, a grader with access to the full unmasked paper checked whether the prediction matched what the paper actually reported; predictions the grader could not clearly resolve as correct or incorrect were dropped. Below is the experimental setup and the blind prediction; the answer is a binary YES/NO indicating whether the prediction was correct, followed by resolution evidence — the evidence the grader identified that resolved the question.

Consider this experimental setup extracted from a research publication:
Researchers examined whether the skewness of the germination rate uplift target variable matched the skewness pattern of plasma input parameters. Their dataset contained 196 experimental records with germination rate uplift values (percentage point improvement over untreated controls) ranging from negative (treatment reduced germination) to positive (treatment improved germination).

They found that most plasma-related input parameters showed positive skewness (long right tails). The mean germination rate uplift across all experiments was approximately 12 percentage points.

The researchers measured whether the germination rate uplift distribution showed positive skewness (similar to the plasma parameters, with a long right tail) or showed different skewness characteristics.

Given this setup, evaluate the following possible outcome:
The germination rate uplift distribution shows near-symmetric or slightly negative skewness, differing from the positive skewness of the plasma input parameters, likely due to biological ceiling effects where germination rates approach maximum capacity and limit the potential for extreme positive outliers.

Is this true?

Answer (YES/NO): YES